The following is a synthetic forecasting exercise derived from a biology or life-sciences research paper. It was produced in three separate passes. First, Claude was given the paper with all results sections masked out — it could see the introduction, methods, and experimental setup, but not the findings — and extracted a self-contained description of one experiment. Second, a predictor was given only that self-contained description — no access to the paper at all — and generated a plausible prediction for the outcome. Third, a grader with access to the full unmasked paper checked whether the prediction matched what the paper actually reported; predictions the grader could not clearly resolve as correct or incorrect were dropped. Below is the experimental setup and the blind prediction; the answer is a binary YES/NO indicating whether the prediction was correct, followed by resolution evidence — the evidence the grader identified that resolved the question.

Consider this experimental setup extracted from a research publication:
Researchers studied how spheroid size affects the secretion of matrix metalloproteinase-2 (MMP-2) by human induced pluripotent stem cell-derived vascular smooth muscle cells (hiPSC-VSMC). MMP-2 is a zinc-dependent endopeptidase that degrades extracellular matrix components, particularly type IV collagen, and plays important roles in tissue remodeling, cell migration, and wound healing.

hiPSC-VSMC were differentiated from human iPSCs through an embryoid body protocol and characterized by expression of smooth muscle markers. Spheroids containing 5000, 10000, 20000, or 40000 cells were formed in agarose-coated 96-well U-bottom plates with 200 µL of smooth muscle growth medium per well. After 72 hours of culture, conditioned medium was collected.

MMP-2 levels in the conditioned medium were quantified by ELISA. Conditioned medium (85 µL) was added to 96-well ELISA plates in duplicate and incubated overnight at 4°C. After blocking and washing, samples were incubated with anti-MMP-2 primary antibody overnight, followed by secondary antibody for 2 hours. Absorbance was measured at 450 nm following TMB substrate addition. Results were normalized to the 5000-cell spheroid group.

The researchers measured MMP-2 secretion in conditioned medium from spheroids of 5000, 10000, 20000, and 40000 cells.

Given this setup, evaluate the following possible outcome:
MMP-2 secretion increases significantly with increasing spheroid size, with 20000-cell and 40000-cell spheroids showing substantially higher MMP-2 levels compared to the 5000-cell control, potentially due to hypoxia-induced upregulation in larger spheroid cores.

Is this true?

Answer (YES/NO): YES